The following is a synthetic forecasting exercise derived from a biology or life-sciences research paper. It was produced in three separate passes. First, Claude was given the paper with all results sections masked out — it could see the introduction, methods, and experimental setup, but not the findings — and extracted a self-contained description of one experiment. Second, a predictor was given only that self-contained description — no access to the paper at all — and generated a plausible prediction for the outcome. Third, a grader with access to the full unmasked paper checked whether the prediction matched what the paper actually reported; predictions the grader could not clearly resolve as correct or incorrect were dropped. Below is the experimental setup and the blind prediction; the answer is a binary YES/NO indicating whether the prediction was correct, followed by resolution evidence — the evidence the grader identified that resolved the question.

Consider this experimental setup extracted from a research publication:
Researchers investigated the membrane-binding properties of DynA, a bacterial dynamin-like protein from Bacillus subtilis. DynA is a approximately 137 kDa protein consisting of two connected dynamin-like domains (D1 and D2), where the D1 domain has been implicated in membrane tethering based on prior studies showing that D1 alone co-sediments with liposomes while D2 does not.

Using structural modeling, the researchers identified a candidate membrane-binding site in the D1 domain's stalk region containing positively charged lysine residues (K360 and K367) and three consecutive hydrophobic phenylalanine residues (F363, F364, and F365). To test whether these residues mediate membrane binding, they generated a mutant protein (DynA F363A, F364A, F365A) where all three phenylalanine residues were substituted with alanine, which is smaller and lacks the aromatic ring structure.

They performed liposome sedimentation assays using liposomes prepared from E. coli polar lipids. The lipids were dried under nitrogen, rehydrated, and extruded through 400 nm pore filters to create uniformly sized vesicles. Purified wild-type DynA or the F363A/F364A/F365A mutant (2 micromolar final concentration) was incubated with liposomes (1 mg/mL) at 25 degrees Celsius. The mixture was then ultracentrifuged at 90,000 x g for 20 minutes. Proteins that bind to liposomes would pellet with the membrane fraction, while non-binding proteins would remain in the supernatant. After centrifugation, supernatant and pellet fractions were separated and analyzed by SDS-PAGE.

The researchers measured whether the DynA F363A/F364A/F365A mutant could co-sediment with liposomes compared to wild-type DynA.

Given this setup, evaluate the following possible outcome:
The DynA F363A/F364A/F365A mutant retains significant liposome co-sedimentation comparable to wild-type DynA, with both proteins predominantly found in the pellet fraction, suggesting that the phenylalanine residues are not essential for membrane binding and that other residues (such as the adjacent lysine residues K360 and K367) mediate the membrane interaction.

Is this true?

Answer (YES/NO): NO